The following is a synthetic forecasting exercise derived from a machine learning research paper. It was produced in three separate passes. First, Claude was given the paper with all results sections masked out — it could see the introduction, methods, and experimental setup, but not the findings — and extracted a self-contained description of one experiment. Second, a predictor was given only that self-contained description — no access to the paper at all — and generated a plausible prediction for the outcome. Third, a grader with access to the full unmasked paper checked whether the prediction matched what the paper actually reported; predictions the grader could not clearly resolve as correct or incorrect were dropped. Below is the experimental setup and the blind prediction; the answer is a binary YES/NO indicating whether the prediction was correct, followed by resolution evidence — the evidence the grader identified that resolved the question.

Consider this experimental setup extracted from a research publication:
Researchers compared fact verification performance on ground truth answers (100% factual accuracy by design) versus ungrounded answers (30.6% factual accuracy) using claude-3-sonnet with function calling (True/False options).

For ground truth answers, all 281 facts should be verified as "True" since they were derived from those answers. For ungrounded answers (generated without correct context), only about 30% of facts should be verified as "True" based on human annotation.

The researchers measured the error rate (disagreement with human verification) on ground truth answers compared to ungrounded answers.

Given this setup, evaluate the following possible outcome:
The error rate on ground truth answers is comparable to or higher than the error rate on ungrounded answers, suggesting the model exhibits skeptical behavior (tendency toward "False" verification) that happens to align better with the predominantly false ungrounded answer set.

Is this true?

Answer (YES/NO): NO